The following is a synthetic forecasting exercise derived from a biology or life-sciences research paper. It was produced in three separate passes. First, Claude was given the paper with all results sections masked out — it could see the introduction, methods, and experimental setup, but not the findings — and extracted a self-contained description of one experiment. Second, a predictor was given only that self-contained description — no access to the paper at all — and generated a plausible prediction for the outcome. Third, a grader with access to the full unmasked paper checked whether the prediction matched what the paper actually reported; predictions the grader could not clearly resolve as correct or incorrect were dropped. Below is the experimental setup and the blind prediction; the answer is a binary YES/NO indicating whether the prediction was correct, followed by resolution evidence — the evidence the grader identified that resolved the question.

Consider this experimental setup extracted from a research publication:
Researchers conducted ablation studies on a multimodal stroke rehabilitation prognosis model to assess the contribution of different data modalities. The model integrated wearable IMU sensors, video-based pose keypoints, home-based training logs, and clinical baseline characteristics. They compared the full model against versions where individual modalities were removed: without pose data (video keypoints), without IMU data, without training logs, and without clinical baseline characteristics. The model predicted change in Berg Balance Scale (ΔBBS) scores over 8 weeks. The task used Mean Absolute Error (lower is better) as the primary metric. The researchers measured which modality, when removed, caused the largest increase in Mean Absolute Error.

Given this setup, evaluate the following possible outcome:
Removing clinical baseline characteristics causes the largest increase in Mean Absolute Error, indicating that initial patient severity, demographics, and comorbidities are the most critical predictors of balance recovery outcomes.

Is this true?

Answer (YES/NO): NO